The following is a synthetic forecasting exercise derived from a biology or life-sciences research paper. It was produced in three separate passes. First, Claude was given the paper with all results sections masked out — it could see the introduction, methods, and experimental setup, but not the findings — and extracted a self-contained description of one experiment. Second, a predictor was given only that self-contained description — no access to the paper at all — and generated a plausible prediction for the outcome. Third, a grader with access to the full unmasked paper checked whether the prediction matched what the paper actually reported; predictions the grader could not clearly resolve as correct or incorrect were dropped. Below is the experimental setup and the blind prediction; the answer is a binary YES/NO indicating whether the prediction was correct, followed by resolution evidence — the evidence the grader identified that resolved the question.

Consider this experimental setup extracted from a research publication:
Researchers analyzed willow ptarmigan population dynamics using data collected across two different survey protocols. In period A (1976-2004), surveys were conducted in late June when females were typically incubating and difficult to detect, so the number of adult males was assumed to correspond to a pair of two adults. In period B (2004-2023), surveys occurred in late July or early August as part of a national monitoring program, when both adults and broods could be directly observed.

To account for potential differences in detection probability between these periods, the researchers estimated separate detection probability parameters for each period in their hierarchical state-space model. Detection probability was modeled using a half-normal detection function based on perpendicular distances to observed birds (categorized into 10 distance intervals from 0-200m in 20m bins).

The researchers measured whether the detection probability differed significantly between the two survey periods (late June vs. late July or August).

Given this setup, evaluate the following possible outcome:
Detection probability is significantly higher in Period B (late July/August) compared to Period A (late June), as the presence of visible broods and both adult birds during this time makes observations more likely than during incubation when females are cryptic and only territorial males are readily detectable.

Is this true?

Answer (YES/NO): NO